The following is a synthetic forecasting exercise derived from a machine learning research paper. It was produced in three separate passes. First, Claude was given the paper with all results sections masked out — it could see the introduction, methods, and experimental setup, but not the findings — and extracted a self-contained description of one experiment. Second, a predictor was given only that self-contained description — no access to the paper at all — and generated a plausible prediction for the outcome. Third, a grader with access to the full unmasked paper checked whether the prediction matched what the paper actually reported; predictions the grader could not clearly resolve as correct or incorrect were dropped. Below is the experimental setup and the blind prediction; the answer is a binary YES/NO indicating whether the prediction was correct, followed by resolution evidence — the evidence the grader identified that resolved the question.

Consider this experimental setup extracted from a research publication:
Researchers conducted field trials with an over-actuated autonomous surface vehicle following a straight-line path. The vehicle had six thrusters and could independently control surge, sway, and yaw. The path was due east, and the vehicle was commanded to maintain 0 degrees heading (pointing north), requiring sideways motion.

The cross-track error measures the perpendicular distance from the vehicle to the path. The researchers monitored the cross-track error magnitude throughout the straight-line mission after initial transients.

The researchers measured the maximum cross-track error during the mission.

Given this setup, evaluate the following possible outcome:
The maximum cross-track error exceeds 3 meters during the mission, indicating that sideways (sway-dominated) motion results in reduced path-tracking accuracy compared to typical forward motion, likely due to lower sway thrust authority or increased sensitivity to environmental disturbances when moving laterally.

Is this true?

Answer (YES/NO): NO